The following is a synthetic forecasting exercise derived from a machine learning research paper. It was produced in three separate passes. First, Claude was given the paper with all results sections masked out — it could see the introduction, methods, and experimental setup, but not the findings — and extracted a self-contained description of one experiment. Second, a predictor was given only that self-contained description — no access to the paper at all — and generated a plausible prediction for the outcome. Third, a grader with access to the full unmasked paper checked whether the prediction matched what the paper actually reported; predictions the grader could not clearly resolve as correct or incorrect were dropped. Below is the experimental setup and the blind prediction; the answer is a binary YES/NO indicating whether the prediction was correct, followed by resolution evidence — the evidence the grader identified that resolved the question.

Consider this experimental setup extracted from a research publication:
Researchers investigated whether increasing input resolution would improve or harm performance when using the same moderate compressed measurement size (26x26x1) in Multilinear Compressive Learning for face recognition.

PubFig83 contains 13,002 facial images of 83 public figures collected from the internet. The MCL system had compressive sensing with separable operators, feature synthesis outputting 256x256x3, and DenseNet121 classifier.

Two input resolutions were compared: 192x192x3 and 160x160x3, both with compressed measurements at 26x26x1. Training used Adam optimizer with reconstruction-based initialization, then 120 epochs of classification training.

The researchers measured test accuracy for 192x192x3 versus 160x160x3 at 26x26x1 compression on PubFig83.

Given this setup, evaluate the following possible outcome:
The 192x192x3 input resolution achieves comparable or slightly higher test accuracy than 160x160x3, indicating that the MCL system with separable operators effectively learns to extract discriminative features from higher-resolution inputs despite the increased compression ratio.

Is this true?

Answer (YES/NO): NO